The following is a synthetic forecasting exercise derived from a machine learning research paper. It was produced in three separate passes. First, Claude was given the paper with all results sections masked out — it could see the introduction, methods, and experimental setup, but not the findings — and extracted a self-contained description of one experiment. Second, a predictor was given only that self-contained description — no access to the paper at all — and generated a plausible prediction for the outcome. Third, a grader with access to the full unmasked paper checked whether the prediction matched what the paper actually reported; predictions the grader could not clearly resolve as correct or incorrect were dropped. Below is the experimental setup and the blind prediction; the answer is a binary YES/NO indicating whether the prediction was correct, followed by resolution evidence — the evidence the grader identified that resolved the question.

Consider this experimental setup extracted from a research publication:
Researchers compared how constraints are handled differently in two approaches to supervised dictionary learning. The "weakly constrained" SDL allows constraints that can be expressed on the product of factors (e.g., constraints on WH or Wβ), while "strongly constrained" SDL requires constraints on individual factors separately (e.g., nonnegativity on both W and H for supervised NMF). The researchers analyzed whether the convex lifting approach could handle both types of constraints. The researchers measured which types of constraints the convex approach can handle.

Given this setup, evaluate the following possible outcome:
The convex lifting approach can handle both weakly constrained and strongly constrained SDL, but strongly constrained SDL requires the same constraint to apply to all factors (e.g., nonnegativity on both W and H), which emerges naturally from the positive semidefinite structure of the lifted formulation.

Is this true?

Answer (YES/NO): NO